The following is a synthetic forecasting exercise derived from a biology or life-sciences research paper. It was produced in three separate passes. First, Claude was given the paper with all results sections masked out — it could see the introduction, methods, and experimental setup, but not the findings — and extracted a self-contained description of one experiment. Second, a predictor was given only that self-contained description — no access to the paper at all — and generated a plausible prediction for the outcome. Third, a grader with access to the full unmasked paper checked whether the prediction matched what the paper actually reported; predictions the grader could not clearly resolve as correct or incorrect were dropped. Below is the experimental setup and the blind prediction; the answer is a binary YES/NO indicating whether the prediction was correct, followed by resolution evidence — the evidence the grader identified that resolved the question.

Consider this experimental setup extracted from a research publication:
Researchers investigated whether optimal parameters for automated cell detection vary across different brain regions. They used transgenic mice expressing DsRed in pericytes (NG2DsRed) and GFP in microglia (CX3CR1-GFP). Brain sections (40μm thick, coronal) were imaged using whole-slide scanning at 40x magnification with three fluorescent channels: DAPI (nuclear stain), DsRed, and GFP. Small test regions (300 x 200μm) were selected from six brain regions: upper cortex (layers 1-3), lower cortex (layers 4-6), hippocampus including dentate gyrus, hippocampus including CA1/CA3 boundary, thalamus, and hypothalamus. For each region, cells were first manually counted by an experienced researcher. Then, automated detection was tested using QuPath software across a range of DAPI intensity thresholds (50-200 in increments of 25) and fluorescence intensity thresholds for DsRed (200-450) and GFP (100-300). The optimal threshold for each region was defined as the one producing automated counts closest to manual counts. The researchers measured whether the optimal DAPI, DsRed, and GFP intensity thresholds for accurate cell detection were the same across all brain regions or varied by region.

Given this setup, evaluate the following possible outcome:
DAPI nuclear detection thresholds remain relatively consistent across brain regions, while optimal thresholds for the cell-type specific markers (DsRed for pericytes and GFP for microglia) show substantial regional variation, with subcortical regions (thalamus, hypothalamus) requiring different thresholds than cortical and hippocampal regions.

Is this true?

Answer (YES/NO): NO